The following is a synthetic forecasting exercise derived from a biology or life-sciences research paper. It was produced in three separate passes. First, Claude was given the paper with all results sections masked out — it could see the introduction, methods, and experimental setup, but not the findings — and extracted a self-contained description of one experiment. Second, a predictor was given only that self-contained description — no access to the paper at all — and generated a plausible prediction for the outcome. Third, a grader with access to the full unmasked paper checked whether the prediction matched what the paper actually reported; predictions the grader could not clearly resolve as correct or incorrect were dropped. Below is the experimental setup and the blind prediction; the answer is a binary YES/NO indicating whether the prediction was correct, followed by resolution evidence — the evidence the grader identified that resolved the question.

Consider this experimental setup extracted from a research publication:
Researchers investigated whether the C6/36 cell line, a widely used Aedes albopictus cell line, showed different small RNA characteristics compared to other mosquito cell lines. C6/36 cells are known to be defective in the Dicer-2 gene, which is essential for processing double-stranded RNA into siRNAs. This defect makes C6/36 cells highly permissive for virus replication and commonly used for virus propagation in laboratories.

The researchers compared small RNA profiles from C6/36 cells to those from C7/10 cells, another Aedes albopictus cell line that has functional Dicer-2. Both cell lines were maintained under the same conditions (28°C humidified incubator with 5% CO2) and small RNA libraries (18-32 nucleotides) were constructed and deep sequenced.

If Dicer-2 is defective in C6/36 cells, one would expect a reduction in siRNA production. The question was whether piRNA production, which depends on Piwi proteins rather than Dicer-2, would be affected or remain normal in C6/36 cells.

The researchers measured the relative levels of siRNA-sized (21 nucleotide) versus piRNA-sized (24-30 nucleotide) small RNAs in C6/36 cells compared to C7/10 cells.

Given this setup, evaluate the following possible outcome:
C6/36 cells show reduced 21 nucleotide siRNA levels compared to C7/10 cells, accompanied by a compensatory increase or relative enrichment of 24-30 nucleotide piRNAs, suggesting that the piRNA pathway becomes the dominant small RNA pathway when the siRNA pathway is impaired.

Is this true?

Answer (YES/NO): NO